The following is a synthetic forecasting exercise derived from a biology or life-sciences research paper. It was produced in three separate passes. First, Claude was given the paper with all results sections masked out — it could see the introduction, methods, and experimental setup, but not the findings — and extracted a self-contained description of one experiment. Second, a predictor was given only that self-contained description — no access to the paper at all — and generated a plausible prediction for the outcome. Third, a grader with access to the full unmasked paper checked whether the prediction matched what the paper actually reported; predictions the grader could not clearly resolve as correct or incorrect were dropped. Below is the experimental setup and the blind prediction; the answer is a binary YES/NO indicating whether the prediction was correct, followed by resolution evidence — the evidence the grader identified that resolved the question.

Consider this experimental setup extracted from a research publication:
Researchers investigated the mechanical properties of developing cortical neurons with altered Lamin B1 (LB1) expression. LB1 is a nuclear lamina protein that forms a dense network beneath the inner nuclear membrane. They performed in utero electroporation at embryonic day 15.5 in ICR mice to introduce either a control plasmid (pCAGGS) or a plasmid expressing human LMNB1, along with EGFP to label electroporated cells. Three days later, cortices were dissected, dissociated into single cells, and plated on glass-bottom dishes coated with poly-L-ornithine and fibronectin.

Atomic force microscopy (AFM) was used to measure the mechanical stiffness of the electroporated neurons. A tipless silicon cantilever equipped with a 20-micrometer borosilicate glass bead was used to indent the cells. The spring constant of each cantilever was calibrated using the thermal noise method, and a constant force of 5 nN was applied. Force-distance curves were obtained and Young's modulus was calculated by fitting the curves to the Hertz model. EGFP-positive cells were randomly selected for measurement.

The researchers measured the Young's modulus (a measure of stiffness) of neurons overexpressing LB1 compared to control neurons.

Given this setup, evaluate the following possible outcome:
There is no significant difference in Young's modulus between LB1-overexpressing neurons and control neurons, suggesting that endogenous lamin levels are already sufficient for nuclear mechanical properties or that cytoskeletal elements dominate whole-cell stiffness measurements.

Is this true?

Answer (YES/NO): NO